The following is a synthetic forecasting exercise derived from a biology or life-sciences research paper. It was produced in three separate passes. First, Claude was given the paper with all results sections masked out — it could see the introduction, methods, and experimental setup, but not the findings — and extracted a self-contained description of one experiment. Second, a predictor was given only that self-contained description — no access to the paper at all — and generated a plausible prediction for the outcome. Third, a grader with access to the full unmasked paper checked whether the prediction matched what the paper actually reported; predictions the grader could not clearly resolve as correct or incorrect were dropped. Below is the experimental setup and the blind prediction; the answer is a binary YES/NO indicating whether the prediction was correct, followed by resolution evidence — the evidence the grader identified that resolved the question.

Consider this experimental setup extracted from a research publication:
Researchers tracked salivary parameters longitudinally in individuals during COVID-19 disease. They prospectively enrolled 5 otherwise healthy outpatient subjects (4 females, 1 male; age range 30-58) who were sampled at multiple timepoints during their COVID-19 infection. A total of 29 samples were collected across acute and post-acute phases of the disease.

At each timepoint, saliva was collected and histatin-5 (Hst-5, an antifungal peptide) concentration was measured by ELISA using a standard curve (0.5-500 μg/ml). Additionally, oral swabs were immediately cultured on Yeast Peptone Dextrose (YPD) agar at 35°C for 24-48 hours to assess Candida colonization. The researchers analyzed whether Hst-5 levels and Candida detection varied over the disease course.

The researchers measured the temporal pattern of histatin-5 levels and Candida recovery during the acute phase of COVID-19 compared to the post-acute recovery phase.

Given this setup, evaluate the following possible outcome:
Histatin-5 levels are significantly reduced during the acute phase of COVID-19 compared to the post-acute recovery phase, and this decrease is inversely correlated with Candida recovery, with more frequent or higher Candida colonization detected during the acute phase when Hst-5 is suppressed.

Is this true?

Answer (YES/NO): YES